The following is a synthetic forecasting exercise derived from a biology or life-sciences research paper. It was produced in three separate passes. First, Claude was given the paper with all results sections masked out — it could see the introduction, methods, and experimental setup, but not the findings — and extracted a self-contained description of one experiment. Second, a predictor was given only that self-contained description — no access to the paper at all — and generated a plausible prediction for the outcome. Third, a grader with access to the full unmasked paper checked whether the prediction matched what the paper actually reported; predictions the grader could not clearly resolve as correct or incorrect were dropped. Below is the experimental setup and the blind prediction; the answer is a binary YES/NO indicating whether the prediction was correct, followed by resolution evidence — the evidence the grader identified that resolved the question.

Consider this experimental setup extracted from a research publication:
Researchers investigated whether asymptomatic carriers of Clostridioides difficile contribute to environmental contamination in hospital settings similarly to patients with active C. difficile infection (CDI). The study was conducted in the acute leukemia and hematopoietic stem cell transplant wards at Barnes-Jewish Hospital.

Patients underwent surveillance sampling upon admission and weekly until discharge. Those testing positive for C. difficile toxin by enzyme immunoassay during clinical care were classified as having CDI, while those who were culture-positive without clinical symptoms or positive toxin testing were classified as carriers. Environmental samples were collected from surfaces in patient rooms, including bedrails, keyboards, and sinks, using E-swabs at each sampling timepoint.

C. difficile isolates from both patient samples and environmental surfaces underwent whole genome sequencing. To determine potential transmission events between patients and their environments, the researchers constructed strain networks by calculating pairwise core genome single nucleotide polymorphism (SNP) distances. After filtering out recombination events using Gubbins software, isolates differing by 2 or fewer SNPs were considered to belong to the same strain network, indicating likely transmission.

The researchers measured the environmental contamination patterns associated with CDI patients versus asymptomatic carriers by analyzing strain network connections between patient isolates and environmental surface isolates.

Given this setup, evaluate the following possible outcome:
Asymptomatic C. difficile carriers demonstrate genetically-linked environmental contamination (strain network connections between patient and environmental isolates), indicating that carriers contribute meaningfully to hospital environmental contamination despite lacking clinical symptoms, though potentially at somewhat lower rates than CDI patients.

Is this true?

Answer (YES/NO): YES